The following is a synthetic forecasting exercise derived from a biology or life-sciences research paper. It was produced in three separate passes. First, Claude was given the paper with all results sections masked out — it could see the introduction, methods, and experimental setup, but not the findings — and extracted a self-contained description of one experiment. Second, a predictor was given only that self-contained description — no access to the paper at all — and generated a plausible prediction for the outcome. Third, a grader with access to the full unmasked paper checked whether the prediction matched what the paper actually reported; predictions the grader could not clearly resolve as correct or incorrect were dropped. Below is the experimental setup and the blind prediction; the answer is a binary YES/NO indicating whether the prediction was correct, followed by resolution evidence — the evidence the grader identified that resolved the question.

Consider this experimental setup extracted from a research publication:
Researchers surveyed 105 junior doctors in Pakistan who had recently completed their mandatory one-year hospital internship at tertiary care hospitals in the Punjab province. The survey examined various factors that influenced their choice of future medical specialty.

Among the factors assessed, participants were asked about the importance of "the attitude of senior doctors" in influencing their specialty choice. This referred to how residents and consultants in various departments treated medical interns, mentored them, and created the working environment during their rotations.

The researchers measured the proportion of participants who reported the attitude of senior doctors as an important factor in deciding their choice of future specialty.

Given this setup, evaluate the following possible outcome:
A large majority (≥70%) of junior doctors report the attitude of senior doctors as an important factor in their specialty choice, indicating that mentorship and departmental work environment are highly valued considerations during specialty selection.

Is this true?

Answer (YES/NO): NO